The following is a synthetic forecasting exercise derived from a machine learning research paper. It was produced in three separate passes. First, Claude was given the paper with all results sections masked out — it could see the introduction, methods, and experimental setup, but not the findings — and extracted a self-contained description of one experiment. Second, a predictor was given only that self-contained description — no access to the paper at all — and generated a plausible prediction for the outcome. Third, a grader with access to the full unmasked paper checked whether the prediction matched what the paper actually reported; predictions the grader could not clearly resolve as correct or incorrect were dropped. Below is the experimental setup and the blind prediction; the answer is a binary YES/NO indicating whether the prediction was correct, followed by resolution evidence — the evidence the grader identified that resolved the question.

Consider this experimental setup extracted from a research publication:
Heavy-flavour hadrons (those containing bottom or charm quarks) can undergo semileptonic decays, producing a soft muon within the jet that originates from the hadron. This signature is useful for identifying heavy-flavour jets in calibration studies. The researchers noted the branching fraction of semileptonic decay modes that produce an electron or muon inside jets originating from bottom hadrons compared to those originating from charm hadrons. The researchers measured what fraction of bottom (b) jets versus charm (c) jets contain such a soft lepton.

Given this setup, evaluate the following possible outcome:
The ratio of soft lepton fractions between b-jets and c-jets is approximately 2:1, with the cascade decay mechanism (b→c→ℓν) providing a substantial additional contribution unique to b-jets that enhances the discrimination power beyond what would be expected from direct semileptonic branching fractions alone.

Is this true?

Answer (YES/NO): YES